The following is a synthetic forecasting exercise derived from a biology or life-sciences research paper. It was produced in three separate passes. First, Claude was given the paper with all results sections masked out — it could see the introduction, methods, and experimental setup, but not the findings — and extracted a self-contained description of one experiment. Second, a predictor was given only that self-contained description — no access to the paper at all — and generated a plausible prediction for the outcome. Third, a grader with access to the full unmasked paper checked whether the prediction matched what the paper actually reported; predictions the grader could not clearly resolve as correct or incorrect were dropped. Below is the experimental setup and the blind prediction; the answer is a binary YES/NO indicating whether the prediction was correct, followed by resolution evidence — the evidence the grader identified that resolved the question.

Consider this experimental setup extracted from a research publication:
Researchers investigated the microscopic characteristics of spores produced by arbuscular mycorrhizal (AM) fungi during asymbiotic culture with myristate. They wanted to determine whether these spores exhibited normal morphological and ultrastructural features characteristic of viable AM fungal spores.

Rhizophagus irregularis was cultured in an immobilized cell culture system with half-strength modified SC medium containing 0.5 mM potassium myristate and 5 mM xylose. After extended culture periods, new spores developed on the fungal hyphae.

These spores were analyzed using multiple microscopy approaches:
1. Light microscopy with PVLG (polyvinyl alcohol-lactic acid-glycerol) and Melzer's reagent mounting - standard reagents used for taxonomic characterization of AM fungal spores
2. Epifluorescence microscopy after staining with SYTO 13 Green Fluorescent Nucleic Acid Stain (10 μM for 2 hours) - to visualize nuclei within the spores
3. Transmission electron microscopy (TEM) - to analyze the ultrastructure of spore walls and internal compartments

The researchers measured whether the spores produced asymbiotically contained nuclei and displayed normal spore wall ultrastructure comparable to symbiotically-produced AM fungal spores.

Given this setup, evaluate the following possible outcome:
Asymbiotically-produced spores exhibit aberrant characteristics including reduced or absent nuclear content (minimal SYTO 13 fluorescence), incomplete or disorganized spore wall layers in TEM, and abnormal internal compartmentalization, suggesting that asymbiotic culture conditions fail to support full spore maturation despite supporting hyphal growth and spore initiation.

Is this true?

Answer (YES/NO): NO